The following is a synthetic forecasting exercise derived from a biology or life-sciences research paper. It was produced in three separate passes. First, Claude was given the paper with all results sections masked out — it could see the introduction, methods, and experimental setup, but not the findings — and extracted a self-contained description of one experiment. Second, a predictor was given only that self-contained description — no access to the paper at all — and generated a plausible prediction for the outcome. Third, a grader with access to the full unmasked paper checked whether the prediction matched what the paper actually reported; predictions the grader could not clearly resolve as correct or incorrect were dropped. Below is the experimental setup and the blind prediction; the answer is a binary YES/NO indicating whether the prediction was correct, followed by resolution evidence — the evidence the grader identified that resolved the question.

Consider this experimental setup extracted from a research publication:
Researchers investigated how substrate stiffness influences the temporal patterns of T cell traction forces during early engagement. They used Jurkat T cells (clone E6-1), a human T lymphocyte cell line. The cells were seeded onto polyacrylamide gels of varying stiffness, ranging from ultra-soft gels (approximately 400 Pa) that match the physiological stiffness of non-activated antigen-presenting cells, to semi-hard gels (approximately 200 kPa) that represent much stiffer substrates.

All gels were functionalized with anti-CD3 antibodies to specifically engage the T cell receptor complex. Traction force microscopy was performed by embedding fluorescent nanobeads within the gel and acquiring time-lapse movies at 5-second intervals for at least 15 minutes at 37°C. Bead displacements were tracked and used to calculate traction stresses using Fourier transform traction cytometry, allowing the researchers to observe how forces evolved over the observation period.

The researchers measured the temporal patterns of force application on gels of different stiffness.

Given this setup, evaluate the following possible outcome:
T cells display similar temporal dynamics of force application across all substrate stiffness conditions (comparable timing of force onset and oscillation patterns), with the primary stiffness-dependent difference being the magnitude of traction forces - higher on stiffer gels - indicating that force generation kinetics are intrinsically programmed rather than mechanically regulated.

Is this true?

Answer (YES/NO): NO